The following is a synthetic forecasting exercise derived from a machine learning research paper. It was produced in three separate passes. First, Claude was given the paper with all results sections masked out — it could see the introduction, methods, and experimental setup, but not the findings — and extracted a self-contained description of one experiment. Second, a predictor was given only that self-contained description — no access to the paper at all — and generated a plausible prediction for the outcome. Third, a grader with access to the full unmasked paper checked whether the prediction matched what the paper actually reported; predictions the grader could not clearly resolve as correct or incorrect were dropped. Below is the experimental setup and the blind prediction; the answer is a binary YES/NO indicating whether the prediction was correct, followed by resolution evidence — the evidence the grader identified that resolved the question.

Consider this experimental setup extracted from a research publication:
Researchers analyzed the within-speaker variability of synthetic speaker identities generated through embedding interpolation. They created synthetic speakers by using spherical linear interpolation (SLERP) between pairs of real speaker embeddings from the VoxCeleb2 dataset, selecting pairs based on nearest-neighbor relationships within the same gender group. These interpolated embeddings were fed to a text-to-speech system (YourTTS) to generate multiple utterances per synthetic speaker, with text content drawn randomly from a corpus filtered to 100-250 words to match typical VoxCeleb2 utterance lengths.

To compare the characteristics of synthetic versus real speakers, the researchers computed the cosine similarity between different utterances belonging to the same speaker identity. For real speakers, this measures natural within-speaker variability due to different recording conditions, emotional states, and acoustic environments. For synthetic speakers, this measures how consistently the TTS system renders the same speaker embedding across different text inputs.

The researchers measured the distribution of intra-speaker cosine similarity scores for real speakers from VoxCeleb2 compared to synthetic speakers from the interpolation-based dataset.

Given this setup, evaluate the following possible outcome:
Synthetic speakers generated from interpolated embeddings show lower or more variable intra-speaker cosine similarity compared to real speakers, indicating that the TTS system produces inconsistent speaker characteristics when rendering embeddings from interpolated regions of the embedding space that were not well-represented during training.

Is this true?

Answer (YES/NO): NO